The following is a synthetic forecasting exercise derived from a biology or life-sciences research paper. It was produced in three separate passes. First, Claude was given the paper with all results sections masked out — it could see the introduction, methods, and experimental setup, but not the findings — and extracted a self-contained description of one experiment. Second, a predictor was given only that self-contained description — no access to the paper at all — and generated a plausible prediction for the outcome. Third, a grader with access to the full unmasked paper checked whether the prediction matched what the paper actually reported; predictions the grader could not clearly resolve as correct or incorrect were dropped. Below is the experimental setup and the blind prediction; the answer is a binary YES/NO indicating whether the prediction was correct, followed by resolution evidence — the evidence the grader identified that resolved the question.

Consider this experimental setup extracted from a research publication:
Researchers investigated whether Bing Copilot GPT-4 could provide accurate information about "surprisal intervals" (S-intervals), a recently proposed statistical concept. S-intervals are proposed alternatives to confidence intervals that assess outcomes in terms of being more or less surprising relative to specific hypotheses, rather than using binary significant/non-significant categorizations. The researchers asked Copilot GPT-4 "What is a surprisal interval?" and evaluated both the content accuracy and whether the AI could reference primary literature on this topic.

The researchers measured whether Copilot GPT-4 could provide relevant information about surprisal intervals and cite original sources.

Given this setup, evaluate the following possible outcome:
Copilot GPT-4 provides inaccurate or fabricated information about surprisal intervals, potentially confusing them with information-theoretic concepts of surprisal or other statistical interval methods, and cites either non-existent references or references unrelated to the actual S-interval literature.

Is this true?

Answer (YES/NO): NO